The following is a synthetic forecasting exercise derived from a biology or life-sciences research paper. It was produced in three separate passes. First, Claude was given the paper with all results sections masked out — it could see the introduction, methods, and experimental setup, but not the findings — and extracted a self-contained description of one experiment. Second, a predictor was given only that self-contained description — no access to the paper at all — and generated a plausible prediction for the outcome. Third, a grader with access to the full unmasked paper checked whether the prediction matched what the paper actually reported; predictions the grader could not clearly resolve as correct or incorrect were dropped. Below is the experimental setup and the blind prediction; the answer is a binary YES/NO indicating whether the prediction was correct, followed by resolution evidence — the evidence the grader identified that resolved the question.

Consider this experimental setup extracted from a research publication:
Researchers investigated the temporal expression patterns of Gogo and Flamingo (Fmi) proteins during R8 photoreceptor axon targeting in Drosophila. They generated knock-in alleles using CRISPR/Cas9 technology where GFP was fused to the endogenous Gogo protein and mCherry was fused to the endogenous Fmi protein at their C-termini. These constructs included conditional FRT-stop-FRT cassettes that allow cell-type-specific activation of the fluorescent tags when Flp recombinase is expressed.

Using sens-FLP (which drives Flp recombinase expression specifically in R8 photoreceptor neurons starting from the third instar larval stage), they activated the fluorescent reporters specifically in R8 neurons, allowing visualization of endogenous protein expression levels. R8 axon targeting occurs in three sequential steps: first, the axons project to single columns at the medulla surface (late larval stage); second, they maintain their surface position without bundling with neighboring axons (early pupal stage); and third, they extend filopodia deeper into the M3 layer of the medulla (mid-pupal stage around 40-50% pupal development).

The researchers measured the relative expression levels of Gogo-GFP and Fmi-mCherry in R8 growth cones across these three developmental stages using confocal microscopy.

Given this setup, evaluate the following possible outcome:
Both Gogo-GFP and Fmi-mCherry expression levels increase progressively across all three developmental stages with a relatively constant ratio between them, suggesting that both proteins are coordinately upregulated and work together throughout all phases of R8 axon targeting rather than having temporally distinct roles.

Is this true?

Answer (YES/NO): NO